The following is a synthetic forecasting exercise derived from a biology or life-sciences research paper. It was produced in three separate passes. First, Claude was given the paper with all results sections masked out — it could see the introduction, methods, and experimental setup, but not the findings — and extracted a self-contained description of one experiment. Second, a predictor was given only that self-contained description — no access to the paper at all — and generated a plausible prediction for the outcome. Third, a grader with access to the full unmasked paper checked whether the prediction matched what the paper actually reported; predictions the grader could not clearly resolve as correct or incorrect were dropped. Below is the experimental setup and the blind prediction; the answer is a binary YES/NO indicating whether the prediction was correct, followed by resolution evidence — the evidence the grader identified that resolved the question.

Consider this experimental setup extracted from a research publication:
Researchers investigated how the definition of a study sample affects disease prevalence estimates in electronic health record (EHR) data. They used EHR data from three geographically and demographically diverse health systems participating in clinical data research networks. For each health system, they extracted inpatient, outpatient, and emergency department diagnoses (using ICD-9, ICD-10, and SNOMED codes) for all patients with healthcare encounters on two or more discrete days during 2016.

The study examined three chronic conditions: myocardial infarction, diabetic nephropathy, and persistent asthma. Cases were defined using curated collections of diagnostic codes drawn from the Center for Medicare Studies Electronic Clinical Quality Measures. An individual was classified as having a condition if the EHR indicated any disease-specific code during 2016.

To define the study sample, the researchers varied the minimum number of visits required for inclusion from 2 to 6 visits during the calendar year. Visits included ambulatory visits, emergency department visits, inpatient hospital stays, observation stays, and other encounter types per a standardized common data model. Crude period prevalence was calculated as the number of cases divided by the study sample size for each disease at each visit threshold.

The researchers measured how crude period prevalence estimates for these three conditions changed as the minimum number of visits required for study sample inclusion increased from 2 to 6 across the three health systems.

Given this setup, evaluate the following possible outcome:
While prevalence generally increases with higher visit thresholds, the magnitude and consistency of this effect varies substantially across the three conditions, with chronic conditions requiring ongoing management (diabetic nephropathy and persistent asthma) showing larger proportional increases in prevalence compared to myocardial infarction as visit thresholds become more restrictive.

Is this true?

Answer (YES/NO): NO